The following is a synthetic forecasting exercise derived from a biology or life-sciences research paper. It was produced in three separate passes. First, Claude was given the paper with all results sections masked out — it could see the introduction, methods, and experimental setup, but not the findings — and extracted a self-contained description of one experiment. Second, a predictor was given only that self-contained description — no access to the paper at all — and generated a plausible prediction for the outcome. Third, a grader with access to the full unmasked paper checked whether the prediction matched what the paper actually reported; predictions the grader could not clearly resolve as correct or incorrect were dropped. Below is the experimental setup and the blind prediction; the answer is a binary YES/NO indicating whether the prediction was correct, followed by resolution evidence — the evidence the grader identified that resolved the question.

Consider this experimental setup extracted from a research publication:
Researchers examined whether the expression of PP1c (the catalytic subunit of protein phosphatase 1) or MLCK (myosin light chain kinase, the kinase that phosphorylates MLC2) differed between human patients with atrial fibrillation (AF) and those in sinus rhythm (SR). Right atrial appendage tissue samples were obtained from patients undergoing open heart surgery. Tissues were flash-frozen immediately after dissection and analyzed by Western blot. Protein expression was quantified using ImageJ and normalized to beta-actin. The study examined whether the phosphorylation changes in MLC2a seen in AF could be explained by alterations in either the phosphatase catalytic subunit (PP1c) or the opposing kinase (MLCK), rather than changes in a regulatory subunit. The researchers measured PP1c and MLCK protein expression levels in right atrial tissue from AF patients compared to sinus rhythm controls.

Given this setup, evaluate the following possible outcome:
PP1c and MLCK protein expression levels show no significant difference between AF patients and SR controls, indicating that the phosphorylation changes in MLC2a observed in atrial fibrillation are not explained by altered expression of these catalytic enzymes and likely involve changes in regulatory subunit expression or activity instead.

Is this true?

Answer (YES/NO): YES